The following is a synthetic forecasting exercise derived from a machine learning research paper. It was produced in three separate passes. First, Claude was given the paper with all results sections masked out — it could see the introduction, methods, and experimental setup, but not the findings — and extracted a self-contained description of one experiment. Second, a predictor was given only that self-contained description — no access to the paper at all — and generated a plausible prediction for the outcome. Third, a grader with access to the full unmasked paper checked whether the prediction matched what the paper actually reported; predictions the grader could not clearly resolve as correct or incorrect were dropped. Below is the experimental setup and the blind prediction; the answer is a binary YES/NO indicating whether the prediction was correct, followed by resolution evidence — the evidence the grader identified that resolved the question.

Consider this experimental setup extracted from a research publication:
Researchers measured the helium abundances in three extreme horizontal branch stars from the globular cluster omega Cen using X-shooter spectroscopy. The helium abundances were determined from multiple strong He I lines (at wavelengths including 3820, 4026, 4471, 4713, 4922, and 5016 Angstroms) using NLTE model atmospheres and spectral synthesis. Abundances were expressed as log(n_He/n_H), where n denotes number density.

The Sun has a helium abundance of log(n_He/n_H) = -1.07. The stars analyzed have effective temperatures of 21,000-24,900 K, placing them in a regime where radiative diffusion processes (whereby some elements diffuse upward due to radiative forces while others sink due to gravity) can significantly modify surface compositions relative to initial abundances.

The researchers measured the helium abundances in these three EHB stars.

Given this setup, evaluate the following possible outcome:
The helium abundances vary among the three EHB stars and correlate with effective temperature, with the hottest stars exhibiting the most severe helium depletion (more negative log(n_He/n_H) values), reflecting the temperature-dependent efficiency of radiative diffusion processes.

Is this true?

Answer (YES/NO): NO